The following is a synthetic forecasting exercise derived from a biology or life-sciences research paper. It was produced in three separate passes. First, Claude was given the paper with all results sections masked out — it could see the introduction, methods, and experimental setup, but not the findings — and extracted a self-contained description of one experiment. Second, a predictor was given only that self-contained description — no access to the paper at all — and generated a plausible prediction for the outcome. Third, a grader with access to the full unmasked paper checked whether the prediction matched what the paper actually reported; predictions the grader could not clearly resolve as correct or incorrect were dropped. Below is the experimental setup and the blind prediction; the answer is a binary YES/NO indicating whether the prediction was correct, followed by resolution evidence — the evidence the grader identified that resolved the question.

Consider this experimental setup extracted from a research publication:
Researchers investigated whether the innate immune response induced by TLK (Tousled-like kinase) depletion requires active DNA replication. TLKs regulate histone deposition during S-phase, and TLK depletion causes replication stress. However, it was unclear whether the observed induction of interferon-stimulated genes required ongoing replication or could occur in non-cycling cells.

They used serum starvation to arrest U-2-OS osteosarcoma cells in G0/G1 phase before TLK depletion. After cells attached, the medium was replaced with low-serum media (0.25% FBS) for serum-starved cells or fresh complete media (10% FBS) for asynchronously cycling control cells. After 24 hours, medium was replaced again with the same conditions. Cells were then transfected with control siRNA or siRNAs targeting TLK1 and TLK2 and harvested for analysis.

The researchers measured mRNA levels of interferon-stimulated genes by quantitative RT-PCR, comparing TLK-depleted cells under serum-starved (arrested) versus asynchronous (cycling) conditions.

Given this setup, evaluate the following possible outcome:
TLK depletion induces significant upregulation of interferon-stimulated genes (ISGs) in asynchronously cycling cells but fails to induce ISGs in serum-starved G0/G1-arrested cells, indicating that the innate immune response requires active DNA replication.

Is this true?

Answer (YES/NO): YES